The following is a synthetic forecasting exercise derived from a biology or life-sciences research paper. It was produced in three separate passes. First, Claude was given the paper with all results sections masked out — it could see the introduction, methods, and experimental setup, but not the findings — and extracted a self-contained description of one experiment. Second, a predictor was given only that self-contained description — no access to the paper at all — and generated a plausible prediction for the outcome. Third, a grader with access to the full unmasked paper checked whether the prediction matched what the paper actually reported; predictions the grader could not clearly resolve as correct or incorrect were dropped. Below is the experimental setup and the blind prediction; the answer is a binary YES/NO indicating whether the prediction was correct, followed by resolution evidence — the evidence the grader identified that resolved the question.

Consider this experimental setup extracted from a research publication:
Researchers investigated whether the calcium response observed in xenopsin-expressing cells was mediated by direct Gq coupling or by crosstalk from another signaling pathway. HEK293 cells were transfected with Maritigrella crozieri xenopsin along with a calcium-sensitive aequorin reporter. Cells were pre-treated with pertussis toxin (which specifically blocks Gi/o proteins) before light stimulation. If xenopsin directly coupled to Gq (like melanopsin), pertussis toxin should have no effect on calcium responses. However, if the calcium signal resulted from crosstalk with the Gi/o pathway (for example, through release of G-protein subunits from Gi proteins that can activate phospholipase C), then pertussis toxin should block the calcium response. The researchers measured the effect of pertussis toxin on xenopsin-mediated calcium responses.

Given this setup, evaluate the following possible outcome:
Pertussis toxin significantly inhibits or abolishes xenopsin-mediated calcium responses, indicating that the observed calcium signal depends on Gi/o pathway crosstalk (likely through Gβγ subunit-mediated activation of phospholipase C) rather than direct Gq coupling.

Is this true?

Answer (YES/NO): YES